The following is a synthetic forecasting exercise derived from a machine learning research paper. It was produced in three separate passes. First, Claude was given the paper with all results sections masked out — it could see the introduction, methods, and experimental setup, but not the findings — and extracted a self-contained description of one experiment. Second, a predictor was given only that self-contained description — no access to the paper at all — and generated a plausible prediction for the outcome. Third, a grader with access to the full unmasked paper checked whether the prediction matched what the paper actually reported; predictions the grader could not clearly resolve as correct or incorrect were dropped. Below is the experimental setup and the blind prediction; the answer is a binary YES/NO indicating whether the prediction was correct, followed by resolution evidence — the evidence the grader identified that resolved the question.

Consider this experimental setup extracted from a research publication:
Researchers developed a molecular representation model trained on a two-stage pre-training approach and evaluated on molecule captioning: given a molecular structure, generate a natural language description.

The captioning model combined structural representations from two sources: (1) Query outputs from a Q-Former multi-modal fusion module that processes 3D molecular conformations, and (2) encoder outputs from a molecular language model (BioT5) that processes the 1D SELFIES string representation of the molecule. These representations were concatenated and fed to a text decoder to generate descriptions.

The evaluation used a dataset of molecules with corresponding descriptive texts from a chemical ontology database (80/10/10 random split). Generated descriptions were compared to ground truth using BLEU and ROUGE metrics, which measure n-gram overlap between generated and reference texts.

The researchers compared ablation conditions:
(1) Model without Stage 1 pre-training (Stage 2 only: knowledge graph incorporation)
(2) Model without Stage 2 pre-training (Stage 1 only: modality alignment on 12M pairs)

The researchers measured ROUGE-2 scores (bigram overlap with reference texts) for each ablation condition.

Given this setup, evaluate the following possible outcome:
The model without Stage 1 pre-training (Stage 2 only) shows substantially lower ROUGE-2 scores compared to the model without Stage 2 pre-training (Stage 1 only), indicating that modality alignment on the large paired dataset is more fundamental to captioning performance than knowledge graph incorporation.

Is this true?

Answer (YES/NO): NO